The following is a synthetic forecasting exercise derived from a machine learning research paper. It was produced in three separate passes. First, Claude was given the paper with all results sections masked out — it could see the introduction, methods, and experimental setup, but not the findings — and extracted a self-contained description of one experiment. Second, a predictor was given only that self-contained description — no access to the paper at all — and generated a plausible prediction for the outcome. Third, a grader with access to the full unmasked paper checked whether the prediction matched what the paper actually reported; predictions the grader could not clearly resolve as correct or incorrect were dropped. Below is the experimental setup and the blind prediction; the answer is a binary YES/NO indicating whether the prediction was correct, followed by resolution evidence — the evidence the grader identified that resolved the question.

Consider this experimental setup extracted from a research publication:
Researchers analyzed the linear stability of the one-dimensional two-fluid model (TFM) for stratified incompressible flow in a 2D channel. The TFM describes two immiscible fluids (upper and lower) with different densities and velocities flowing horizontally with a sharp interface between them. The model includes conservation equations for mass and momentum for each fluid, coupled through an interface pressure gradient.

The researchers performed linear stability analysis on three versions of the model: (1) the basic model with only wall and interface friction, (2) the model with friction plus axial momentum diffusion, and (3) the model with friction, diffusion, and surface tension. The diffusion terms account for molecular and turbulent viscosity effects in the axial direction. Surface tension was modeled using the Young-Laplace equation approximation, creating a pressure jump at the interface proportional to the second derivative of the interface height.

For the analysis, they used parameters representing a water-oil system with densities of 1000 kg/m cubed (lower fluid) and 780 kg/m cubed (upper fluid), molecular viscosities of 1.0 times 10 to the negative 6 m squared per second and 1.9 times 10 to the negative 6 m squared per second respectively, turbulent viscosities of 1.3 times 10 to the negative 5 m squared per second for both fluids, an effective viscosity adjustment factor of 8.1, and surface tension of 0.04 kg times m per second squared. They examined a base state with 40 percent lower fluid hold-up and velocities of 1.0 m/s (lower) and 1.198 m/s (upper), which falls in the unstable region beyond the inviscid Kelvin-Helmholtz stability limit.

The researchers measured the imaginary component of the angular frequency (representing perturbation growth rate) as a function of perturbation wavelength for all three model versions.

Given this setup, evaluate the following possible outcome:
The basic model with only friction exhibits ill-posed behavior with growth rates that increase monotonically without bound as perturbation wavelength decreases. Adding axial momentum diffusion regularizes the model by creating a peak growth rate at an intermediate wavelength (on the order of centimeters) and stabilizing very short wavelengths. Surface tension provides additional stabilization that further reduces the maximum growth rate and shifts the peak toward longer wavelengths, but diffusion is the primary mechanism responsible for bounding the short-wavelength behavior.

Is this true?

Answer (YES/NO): NO